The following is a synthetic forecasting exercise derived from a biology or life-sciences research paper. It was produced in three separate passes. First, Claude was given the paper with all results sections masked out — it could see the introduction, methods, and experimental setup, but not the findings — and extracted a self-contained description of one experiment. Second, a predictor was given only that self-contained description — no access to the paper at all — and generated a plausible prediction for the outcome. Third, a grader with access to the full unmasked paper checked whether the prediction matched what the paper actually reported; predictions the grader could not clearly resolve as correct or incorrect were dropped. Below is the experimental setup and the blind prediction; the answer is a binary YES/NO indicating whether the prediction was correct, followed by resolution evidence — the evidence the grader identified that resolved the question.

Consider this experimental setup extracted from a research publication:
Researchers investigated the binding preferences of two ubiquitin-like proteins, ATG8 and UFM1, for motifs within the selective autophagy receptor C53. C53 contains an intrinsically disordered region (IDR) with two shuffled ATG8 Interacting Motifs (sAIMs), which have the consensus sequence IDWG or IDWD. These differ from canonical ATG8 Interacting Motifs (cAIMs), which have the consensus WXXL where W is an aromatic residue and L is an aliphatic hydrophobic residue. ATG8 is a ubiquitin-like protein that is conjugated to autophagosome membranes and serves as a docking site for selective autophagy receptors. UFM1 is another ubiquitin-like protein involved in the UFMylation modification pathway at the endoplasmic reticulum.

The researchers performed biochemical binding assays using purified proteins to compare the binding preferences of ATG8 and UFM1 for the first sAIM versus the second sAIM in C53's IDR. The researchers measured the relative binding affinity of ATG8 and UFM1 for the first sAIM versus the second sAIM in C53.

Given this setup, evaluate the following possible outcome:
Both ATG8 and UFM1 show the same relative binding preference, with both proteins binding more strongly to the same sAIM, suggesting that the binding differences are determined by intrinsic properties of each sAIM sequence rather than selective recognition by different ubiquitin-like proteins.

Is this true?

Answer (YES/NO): NO